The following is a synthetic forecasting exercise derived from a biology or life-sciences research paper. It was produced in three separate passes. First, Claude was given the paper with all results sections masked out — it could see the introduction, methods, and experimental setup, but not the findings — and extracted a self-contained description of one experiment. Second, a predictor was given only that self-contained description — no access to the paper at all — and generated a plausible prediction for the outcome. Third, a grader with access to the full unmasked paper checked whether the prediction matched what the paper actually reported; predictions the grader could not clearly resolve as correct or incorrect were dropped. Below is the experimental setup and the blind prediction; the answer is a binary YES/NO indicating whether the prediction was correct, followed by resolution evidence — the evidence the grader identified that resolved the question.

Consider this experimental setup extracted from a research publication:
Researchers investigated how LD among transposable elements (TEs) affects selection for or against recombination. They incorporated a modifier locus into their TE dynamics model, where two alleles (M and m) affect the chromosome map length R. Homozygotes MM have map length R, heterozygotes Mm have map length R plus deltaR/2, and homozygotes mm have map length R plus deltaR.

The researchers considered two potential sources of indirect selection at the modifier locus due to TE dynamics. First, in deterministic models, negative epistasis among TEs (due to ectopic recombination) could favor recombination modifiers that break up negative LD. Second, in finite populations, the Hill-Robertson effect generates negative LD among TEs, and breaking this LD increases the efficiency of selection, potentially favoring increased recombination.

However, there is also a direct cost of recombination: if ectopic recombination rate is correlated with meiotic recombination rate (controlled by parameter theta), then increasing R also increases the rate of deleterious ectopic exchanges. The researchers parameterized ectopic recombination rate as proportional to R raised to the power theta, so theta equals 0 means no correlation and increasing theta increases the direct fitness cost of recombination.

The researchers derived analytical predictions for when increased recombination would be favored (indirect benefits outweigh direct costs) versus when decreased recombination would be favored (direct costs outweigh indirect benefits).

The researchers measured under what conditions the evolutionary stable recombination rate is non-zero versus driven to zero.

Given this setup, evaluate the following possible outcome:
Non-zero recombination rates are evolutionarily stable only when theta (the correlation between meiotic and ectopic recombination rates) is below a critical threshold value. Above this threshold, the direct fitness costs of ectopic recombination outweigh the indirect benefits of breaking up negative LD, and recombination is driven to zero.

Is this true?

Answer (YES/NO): NO